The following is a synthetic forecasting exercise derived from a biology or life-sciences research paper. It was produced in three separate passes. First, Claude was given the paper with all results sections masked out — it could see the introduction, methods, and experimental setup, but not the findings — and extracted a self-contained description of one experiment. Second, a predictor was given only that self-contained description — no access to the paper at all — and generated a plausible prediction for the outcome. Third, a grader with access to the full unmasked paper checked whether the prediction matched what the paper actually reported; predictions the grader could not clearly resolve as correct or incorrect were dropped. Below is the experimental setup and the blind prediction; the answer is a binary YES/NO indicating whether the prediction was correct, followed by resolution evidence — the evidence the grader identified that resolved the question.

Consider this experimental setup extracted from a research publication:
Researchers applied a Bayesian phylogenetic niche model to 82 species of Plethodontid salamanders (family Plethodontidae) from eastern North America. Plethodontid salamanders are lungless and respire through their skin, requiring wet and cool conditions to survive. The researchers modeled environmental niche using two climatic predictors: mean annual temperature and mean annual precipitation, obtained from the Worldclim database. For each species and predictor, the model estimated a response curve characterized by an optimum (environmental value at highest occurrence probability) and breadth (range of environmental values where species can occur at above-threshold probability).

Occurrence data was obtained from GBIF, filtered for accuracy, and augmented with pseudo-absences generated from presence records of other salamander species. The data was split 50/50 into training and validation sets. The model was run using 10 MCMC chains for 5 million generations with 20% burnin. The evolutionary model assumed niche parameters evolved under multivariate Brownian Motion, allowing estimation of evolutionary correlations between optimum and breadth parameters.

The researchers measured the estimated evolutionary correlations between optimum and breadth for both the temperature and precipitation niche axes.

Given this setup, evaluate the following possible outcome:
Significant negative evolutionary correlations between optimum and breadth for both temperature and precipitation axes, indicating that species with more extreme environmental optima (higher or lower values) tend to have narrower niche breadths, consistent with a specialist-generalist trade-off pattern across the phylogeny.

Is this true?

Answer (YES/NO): NO